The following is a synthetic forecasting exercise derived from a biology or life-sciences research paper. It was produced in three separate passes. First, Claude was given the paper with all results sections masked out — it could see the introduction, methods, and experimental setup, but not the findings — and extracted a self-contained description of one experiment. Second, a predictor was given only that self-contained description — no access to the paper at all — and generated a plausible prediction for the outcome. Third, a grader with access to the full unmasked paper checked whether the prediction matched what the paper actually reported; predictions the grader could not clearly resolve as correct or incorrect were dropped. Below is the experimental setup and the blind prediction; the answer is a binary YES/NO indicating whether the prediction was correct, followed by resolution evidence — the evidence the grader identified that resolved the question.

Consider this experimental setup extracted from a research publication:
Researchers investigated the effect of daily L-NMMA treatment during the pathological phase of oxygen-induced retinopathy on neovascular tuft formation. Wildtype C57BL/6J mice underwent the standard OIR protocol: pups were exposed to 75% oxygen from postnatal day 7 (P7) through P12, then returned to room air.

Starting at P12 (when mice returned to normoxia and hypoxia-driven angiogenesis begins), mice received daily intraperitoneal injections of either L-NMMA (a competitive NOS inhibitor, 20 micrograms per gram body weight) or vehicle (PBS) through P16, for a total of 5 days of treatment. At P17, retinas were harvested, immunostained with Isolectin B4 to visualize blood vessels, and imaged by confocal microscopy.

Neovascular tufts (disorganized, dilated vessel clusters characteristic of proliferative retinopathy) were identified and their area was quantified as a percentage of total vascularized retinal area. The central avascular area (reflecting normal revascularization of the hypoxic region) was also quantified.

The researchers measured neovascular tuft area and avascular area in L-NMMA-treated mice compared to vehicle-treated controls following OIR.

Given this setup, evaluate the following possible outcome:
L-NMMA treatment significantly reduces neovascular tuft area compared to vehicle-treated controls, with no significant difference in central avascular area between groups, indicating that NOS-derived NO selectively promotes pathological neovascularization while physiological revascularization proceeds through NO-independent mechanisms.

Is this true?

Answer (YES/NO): YES